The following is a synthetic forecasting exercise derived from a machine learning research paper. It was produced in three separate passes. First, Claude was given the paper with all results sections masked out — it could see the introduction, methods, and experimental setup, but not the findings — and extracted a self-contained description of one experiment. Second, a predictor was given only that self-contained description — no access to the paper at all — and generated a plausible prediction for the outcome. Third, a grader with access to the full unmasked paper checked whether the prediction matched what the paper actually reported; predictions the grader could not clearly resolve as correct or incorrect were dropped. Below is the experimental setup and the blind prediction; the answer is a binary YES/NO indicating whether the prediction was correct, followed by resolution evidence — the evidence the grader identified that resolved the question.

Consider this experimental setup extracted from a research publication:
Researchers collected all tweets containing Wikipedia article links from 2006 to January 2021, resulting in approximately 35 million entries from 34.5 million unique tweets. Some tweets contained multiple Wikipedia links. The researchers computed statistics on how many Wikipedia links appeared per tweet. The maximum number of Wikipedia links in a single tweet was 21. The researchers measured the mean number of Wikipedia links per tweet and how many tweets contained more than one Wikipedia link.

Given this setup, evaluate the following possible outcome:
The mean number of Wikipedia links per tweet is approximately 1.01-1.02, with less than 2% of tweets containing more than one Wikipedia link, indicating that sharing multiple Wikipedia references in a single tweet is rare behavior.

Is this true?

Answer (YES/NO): YES